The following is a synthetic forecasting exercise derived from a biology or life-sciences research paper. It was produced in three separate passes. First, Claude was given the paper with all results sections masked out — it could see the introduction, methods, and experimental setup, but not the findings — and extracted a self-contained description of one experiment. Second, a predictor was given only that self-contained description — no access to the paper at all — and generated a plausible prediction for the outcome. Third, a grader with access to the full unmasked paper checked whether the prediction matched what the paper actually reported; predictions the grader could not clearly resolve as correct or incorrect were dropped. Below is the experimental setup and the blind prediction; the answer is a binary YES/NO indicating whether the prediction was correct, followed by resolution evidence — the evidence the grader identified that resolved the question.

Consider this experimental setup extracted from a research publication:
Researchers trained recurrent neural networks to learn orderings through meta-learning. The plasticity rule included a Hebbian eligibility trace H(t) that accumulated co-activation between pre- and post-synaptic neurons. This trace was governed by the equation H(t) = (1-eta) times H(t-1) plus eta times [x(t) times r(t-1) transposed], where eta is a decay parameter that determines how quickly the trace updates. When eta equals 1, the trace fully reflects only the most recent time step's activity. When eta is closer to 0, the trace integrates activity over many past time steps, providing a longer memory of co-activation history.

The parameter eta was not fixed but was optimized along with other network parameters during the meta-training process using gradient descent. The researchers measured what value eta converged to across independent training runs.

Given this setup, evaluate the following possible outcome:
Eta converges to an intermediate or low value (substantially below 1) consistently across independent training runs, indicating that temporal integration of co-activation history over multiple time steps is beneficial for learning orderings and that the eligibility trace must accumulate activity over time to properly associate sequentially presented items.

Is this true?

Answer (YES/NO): NO